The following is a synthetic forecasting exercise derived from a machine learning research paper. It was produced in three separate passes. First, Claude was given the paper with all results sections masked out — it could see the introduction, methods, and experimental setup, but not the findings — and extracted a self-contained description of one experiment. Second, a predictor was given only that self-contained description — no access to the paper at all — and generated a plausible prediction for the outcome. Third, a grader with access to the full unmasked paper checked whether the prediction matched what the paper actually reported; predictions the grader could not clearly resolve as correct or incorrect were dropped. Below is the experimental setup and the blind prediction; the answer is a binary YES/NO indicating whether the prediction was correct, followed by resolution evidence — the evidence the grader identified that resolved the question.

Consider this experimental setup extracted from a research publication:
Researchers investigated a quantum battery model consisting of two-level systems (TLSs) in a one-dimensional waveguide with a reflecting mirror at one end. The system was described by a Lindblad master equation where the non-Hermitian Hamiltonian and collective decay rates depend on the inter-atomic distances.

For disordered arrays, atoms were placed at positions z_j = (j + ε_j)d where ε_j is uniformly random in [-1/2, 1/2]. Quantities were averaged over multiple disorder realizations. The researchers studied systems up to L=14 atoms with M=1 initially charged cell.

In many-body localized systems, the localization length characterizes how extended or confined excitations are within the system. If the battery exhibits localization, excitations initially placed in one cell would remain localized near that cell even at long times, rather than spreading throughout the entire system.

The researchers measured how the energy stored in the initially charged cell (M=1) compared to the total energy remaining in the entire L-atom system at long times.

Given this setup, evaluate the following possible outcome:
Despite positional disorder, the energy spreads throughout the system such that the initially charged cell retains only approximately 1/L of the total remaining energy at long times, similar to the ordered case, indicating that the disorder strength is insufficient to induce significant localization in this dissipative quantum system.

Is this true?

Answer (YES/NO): NO